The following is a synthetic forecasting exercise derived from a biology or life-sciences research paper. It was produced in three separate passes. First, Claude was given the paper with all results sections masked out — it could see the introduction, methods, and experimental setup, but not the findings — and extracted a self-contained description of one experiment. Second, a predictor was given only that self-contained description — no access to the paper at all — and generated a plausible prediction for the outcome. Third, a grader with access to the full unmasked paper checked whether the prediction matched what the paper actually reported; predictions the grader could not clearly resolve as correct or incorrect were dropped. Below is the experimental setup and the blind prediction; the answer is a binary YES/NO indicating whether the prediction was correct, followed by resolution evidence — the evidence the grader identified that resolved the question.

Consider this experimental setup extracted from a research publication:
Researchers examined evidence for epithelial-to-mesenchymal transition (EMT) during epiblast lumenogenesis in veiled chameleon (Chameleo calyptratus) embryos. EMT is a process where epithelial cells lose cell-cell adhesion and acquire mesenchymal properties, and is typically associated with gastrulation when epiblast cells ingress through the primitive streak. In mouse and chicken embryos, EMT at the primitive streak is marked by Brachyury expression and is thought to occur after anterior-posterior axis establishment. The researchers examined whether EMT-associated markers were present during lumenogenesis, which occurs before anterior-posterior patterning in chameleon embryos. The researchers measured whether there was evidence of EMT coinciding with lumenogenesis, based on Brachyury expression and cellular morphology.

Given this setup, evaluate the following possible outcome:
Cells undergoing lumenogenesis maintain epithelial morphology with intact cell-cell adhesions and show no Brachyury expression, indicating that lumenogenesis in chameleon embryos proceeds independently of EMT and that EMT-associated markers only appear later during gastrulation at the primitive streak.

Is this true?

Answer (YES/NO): NO